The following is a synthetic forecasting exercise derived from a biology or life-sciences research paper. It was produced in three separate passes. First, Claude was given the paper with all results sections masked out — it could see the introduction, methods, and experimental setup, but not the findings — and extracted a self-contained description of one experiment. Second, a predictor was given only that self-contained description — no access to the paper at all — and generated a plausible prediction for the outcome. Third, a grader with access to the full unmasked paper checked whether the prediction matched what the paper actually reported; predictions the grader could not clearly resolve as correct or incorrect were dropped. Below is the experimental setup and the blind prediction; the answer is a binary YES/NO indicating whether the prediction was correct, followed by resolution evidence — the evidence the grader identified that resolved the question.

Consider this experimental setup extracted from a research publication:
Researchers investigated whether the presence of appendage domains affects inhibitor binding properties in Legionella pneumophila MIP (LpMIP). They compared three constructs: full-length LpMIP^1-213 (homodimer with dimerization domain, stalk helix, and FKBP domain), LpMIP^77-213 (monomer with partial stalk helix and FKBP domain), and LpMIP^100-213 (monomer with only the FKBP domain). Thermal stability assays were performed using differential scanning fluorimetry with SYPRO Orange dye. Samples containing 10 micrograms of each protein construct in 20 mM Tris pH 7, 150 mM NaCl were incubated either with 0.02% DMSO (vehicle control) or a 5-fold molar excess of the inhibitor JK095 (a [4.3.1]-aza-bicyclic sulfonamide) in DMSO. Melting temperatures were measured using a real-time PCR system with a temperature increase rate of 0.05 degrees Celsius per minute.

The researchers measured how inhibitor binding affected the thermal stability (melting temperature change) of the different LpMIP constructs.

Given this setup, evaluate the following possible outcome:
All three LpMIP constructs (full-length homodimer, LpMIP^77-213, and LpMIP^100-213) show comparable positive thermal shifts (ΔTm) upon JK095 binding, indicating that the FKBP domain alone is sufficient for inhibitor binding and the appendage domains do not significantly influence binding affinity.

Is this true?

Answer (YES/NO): NO